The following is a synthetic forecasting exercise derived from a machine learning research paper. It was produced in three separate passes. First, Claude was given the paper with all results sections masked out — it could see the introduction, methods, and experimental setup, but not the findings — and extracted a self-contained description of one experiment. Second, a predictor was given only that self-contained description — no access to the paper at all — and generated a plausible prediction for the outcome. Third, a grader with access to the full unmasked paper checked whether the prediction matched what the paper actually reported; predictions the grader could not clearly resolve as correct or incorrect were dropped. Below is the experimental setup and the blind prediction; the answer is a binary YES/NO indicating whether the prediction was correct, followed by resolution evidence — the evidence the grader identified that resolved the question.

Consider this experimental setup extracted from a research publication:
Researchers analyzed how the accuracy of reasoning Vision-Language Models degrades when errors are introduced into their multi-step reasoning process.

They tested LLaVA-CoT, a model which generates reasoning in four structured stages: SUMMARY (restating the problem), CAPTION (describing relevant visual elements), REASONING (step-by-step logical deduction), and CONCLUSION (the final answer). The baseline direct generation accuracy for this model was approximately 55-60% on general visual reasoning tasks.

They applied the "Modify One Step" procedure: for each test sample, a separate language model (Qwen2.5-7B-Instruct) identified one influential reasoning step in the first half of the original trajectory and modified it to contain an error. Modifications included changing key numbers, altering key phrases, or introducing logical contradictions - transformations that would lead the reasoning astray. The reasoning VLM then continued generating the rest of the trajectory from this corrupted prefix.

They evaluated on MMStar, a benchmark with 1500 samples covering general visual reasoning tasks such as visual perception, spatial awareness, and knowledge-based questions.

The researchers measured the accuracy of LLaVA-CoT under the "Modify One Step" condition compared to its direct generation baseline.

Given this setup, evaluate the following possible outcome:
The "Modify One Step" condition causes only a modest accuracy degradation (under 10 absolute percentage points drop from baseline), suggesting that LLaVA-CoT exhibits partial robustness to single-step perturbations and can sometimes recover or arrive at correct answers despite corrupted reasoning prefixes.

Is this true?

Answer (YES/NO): NO